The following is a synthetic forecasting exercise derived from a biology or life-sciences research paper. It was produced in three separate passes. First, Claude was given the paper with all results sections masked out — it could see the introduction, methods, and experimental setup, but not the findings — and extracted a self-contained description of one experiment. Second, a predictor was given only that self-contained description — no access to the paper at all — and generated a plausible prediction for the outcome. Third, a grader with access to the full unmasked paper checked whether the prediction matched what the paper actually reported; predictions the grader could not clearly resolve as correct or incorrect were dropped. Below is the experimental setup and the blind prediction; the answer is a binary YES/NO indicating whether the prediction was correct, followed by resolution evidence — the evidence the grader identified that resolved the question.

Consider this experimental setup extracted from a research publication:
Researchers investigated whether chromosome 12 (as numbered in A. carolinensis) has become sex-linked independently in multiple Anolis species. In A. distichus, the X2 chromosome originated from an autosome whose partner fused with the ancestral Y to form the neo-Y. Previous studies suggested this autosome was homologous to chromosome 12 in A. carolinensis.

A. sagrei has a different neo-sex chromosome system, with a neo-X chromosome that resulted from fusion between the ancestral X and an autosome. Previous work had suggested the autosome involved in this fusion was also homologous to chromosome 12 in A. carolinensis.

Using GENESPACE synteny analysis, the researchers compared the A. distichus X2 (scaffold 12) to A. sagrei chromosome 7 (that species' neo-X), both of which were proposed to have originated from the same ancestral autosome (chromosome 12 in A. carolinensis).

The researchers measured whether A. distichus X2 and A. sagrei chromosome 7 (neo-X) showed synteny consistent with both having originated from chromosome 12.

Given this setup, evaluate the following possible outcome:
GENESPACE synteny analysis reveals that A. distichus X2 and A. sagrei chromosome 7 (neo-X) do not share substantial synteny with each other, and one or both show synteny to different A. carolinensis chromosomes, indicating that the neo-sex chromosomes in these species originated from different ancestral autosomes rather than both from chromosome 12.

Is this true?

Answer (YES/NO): NO